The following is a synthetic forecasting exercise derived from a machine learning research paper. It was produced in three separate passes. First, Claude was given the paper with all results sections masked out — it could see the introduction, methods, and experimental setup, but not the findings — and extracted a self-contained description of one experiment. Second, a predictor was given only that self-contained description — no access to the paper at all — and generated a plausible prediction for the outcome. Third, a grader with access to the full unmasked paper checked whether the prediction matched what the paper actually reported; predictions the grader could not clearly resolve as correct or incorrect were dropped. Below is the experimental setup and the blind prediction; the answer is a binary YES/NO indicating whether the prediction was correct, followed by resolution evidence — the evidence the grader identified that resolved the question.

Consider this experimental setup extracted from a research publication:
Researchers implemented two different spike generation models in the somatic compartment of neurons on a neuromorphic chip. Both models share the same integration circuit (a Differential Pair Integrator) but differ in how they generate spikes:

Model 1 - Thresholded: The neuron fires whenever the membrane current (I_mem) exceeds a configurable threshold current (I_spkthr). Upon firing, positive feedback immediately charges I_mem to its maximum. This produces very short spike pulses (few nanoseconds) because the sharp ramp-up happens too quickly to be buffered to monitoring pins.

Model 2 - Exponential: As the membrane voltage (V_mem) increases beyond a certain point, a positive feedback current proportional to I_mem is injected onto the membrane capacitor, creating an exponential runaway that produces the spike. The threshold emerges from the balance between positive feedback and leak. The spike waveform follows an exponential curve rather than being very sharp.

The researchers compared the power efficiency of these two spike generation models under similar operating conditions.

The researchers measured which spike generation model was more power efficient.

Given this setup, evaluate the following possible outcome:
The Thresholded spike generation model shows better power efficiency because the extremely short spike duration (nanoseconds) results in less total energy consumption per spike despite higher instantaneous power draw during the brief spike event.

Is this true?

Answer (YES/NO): YES